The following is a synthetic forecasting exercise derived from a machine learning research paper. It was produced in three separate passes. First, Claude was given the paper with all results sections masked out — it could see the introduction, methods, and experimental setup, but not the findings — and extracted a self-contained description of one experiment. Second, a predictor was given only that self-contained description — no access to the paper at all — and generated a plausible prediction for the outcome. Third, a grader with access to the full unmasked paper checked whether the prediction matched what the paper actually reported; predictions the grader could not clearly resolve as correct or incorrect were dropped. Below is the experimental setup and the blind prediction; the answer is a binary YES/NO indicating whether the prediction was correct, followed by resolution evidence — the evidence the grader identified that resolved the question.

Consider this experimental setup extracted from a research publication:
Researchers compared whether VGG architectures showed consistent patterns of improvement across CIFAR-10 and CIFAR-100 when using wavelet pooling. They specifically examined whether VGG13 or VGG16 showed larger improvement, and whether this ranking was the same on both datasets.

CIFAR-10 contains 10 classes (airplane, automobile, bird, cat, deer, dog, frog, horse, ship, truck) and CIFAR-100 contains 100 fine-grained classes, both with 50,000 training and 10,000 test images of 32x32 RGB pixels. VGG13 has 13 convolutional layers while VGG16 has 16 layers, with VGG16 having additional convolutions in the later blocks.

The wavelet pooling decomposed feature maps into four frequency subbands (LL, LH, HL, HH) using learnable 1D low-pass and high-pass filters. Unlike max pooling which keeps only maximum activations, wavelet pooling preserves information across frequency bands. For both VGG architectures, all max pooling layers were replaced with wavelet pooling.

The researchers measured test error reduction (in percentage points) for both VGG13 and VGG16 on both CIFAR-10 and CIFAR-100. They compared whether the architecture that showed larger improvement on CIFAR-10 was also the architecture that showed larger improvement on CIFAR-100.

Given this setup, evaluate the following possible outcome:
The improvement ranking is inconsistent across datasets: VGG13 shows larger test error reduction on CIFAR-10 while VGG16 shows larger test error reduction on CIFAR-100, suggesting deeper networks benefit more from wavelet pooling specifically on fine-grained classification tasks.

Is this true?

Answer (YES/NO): NO